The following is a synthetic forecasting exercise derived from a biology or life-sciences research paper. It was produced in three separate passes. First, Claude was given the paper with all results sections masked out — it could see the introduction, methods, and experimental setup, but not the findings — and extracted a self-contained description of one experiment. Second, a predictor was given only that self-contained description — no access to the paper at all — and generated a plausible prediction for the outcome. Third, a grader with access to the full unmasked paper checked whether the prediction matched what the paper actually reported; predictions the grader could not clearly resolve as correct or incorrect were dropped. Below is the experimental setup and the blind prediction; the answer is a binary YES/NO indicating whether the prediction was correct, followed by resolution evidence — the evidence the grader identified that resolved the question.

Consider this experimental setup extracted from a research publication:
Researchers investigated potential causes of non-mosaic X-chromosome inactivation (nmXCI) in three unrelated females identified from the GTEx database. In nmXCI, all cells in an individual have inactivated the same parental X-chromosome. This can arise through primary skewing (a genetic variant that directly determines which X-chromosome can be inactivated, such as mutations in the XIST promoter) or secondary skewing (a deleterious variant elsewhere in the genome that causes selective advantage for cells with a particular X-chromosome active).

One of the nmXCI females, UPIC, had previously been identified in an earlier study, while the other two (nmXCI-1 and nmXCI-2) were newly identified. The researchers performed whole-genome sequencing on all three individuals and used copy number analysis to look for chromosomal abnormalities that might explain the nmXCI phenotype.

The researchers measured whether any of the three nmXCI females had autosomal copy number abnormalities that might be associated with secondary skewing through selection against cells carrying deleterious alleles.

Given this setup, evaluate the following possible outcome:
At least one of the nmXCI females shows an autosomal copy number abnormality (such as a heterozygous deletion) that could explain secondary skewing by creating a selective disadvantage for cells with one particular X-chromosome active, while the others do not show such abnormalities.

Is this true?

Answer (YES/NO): YES